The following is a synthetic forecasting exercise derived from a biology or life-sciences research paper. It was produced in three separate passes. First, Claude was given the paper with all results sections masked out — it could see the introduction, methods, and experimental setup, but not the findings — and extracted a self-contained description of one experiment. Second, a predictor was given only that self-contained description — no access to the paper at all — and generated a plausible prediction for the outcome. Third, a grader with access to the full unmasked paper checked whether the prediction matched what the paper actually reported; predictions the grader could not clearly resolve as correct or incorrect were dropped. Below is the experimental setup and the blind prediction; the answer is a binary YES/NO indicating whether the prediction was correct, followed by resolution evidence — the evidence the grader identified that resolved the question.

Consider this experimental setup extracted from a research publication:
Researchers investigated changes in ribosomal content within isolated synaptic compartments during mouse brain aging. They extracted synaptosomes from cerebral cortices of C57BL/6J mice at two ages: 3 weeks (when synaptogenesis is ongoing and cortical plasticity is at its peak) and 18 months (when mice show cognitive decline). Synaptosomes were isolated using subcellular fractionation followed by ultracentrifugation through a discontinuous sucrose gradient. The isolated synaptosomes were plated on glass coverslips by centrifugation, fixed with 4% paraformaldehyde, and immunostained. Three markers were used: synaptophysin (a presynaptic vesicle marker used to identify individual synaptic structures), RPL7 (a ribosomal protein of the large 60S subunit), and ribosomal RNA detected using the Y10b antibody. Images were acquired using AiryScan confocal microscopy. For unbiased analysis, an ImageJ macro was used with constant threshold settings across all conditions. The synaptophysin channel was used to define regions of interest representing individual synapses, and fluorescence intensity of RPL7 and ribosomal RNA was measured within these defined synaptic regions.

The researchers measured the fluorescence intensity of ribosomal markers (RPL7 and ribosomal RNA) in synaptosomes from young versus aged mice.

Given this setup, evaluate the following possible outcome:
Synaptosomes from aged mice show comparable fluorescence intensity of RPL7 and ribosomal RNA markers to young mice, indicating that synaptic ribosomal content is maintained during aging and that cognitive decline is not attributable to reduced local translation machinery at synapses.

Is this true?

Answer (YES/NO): NO